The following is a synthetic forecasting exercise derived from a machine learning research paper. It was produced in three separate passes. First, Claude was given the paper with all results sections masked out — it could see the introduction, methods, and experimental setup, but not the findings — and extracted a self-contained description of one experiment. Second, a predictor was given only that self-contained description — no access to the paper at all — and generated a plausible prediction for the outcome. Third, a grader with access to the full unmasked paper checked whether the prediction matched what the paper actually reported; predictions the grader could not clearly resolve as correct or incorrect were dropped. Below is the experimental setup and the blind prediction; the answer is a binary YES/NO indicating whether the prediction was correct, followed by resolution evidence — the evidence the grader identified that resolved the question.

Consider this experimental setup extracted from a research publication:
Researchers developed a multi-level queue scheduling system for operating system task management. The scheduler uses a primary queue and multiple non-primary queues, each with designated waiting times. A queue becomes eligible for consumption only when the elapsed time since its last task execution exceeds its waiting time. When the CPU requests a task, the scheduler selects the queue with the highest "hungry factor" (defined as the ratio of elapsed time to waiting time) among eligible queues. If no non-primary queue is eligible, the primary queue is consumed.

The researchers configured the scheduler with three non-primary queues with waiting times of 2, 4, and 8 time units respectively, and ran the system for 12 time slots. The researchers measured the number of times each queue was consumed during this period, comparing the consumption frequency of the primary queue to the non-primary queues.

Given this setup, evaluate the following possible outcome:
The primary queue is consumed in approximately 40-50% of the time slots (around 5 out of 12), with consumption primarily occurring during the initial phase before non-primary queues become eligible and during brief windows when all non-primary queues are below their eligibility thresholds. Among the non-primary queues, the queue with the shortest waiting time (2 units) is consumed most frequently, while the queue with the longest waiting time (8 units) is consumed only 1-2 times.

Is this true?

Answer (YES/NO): NO